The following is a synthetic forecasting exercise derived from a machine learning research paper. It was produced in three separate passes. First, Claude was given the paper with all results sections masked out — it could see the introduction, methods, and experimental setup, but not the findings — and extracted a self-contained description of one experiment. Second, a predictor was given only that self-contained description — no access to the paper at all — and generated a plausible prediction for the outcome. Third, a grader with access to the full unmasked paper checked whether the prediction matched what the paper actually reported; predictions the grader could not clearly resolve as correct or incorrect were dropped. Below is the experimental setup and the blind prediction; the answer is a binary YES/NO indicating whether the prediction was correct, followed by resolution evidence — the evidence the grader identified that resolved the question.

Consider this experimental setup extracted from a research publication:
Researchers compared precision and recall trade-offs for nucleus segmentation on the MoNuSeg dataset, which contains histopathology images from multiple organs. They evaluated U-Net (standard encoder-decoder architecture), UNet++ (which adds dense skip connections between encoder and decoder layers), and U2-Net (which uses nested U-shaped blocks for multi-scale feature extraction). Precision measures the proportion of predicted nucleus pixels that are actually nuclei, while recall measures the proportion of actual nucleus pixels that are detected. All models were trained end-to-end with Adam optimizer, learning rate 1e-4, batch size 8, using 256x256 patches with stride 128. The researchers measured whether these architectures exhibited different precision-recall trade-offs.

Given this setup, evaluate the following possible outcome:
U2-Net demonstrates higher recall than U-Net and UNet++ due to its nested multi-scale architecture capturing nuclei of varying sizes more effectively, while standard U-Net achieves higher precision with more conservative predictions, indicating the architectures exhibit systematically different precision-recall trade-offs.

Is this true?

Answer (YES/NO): NO